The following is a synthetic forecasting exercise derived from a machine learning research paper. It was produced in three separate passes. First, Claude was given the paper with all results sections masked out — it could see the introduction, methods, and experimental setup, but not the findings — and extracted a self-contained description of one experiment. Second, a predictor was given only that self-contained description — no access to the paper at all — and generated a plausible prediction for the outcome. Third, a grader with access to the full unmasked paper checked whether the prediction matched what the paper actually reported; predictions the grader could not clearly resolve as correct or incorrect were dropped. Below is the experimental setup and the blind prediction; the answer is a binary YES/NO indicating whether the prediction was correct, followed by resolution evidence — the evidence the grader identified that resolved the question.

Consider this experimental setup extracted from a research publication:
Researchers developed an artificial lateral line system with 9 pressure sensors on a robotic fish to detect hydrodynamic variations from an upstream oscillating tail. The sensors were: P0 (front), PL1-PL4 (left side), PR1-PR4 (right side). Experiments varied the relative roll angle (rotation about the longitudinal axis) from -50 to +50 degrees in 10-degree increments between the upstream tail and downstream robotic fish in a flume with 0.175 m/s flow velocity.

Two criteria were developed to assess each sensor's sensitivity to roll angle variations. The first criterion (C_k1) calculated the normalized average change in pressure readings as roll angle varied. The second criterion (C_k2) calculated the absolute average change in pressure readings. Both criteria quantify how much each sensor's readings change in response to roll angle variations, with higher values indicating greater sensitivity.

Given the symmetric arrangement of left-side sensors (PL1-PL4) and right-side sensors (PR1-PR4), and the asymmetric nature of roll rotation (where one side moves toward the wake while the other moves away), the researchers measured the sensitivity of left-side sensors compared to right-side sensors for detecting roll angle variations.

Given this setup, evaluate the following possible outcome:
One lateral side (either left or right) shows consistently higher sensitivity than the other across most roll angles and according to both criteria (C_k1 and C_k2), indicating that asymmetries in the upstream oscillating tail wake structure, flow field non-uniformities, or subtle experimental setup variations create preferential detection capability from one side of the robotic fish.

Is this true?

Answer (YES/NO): NO